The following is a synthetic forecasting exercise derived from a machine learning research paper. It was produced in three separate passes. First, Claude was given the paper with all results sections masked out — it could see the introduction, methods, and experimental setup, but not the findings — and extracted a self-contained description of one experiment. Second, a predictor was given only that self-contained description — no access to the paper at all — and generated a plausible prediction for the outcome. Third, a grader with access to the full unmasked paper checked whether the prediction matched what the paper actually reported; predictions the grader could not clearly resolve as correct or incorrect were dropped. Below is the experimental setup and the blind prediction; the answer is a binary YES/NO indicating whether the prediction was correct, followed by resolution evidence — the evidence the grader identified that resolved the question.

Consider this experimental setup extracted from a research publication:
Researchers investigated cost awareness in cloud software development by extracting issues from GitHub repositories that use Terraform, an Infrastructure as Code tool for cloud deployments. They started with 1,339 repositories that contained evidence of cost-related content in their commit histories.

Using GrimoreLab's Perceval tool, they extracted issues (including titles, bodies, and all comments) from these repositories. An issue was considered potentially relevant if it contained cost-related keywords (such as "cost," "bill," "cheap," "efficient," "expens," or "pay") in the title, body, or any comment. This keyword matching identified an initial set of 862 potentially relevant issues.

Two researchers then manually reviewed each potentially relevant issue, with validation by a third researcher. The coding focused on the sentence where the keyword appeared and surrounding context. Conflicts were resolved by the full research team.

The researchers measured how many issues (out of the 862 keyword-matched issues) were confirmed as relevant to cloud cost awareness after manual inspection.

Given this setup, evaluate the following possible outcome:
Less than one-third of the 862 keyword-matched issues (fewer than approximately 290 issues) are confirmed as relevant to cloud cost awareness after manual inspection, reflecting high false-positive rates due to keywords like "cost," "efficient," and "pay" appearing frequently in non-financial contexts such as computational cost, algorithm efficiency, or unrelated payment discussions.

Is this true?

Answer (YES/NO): YES